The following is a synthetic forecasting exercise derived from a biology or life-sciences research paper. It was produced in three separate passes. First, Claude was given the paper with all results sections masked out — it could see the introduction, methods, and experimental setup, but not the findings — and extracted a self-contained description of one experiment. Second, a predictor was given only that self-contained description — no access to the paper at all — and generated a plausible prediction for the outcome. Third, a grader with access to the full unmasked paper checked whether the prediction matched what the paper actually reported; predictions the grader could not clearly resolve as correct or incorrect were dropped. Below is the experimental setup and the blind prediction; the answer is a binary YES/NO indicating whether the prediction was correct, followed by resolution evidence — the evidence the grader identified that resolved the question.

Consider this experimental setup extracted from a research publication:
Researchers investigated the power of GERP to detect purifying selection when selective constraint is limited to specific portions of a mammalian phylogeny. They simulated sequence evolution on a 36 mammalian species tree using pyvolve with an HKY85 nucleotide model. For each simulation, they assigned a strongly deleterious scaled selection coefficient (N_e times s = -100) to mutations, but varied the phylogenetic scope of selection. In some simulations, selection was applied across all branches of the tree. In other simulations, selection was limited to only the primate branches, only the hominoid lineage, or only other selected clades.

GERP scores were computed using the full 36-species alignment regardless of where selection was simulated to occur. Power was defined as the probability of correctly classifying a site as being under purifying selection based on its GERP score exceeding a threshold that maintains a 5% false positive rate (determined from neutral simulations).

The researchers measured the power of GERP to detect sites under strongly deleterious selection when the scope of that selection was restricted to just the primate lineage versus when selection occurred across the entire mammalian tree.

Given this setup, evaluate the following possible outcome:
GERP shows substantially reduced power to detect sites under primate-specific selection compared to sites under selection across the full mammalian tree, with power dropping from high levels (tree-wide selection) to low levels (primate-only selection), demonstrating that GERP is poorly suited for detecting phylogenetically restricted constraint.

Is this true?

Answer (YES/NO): YES